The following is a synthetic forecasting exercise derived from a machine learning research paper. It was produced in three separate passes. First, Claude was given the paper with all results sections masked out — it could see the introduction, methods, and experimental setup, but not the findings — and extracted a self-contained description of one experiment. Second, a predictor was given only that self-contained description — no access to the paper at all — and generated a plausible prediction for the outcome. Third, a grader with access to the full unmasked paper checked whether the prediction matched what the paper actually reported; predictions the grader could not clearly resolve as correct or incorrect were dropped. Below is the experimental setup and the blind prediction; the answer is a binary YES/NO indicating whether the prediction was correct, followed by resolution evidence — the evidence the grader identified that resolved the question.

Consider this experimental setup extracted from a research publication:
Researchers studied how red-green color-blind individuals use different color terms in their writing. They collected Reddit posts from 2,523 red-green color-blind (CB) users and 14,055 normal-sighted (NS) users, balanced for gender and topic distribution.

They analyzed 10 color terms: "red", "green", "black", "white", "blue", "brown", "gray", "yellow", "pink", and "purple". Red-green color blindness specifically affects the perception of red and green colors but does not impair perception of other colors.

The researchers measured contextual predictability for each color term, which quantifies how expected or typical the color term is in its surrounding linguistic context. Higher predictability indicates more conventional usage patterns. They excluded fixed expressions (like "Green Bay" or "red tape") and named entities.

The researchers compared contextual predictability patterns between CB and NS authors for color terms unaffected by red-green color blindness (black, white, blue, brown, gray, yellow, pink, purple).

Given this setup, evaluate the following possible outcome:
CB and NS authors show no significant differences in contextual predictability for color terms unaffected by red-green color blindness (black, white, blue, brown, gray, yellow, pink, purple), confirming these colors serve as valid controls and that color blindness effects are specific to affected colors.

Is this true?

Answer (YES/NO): NO